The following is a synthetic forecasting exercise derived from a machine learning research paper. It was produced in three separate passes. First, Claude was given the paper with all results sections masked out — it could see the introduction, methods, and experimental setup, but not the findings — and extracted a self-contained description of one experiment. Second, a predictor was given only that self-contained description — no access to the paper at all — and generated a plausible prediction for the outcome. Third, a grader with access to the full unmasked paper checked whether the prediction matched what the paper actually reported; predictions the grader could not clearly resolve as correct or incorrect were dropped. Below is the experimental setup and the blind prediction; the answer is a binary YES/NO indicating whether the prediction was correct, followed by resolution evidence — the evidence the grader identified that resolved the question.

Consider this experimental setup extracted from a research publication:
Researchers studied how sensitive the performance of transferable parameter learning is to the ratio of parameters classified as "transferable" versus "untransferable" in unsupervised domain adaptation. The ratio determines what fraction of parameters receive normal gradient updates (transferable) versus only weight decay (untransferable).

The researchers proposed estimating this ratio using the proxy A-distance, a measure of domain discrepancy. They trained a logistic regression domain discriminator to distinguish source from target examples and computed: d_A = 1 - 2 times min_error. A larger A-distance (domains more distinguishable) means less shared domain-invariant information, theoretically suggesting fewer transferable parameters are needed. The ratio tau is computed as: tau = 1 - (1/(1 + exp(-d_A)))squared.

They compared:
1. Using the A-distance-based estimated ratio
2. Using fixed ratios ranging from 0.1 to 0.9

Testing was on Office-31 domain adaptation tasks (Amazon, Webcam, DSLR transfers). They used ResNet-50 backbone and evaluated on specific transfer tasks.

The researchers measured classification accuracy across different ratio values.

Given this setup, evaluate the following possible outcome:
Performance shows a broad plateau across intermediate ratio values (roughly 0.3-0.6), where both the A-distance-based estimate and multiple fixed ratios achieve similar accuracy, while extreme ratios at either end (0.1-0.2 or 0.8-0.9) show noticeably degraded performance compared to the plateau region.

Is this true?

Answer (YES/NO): NO